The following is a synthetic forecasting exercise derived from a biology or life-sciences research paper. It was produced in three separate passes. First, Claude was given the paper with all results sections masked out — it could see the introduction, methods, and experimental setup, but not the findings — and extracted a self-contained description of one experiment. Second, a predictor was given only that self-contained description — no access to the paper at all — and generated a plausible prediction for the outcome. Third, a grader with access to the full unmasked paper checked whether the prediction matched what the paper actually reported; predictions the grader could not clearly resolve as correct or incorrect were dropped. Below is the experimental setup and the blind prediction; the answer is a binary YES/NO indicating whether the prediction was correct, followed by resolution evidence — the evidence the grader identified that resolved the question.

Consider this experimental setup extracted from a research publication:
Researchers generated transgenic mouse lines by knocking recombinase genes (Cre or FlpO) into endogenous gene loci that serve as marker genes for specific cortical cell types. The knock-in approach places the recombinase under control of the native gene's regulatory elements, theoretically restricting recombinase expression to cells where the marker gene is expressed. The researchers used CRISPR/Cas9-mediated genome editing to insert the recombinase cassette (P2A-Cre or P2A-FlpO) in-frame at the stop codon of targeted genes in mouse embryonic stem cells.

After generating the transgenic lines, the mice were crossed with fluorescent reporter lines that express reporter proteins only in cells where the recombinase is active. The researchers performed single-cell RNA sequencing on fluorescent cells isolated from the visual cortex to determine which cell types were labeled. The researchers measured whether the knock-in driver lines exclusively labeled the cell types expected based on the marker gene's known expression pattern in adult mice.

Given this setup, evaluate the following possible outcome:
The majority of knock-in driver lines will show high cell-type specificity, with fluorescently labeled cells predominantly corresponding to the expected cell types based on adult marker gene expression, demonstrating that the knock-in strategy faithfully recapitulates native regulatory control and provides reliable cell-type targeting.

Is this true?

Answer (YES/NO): NO